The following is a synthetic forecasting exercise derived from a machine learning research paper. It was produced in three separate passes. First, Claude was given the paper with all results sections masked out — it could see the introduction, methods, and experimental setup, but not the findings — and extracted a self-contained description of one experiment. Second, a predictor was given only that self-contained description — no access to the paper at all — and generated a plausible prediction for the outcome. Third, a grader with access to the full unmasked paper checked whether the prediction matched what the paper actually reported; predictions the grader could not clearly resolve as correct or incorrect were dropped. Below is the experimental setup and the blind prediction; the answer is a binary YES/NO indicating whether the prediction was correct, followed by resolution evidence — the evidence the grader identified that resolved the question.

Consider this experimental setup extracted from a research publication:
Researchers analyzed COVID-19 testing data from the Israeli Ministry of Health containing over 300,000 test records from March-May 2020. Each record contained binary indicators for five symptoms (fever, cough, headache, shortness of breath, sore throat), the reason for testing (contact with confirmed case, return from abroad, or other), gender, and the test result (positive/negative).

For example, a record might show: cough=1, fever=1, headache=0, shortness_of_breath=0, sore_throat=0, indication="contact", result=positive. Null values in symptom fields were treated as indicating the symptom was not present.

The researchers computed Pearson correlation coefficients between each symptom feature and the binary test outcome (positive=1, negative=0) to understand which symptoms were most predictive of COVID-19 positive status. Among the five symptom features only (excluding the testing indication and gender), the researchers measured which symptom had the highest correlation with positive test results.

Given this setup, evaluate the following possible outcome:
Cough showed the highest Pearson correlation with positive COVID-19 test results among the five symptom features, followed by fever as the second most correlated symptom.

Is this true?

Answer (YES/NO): NO